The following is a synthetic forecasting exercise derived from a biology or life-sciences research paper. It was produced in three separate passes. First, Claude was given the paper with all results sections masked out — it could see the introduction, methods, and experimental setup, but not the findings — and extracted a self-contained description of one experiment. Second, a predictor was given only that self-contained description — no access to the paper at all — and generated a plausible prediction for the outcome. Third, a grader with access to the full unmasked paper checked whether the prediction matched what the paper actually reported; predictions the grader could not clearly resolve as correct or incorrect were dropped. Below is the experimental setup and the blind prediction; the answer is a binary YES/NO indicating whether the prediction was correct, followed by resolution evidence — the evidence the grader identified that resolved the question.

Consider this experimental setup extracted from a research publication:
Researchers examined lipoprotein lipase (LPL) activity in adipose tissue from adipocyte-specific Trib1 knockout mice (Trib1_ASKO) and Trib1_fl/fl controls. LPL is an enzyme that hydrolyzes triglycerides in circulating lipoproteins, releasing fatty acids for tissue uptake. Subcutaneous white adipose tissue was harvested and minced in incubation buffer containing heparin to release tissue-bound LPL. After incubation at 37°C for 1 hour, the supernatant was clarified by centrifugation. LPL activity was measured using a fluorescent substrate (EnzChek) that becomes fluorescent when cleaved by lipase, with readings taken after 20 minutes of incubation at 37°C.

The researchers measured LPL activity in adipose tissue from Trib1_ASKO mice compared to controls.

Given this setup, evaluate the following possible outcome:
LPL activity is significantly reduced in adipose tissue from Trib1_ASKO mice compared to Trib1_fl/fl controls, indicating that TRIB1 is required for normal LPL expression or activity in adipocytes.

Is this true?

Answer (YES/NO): NO